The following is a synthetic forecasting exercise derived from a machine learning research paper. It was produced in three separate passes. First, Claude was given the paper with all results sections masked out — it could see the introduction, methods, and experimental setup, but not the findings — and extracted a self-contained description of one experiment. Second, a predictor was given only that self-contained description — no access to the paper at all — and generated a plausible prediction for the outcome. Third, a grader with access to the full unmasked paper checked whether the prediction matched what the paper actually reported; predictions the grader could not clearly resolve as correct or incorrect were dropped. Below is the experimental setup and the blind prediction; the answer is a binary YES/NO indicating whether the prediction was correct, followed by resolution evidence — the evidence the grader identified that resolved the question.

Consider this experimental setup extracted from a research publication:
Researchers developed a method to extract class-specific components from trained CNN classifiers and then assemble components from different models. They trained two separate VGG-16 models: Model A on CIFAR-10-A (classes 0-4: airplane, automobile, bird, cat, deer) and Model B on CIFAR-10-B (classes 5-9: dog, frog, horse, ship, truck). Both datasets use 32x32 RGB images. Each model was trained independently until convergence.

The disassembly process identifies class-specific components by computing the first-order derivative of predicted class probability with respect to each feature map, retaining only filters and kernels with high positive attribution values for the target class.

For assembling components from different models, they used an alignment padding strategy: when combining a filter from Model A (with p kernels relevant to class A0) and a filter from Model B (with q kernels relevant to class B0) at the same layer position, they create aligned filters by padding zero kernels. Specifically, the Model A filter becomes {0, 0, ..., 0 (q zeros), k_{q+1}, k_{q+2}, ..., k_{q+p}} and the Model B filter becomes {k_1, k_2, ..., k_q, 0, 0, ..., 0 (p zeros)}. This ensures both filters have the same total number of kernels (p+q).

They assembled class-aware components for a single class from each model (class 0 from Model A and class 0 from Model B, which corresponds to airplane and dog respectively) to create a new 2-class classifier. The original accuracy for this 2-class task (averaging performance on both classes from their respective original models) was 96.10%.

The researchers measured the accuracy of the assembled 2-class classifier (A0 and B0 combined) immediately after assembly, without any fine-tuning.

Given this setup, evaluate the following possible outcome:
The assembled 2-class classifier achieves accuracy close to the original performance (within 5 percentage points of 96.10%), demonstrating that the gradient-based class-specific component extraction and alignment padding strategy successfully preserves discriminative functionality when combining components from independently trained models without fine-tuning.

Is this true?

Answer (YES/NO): NO